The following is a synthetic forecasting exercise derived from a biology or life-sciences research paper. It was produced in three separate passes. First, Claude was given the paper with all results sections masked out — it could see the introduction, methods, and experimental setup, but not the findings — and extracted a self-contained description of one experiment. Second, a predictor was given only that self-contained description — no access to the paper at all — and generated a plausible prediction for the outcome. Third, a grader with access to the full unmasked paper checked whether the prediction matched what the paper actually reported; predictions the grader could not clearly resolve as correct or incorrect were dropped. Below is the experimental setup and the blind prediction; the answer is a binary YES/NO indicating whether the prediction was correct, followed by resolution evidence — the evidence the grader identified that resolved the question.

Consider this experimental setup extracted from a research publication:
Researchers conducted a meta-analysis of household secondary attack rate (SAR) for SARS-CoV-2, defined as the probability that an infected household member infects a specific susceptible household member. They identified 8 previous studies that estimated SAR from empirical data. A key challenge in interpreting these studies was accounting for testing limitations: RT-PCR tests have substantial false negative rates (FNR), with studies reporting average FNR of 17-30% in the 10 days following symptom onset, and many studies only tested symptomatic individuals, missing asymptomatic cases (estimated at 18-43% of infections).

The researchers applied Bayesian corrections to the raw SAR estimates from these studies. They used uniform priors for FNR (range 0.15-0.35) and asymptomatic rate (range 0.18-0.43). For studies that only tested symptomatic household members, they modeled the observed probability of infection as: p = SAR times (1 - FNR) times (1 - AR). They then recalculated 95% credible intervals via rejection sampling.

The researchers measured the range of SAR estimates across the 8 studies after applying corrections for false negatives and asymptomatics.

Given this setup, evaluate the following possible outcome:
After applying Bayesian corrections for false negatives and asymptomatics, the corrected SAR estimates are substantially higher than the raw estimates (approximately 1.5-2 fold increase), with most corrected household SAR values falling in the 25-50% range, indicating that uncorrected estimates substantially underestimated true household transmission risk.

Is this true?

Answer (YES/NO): NO